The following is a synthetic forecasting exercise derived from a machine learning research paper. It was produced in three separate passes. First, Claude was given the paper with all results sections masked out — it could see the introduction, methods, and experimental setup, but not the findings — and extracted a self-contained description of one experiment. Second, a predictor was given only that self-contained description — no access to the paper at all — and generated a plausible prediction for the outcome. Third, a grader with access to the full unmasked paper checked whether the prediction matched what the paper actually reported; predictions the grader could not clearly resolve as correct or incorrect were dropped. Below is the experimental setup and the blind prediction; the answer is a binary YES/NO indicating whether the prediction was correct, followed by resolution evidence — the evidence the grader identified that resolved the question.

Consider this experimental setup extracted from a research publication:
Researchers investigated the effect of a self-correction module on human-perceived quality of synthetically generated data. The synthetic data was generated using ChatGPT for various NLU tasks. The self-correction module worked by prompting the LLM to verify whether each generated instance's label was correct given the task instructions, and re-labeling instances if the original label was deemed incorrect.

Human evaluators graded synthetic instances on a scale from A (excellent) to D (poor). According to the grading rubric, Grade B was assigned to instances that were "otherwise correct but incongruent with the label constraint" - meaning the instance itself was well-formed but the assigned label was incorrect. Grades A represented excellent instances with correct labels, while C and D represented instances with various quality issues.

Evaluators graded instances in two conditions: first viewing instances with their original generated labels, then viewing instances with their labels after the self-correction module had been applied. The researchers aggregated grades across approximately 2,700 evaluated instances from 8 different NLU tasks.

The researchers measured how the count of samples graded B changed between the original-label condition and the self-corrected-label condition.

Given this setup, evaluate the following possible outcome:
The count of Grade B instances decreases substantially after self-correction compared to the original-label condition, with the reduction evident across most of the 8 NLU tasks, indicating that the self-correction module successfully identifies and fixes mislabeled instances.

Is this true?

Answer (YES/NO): YES